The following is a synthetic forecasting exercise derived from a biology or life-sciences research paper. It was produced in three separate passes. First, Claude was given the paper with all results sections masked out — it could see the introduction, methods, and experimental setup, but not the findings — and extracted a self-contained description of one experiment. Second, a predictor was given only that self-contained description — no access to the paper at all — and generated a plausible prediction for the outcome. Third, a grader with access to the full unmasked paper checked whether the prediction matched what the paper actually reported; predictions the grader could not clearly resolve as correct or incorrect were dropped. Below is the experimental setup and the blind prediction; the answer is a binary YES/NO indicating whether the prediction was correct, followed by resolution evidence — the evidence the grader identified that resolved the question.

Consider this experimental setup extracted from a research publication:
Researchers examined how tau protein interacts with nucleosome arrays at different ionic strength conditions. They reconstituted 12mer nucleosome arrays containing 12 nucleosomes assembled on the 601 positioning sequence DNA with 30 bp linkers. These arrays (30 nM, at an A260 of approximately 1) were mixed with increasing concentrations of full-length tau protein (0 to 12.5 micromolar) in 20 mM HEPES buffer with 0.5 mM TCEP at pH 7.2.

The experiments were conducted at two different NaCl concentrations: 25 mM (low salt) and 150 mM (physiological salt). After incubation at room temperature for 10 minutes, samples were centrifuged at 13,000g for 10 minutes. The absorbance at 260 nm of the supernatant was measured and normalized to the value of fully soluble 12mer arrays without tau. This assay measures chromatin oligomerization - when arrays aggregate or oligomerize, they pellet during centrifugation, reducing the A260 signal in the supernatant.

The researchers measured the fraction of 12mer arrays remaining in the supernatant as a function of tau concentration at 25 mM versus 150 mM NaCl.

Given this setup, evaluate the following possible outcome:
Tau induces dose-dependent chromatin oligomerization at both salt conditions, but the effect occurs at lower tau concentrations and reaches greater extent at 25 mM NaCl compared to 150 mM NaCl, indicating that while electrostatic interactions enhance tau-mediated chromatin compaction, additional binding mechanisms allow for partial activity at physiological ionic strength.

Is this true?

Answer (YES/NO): NO